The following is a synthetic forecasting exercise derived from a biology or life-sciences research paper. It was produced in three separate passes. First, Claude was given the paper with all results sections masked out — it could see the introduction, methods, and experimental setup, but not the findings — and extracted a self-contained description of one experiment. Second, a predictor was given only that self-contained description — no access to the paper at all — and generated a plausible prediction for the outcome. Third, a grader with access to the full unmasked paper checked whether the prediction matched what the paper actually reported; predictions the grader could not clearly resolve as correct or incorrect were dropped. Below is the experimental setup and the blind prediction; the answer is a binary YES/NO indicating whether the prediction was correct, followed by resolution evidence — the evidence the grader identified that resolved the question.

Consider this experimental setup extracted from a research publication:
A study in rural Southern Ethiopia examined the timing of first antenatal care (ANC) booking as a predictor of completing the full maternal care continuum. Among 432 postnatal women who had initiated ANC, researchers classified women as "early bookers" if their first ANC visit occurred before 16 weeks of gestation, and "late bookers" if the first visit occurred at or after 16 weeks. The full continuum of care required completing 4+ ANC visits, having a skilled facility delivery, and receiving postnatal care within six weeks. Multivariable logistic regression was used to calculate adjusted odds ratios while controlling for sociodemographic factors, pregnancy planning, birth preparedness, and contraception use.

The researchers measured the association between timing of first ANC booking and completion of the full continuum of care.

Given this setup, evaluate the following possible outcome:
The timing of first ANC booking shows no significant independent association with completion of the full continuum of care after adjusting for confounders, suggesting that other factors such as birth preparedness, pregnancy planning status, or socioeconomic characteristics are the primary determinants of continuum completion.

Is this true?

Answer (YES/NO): NO